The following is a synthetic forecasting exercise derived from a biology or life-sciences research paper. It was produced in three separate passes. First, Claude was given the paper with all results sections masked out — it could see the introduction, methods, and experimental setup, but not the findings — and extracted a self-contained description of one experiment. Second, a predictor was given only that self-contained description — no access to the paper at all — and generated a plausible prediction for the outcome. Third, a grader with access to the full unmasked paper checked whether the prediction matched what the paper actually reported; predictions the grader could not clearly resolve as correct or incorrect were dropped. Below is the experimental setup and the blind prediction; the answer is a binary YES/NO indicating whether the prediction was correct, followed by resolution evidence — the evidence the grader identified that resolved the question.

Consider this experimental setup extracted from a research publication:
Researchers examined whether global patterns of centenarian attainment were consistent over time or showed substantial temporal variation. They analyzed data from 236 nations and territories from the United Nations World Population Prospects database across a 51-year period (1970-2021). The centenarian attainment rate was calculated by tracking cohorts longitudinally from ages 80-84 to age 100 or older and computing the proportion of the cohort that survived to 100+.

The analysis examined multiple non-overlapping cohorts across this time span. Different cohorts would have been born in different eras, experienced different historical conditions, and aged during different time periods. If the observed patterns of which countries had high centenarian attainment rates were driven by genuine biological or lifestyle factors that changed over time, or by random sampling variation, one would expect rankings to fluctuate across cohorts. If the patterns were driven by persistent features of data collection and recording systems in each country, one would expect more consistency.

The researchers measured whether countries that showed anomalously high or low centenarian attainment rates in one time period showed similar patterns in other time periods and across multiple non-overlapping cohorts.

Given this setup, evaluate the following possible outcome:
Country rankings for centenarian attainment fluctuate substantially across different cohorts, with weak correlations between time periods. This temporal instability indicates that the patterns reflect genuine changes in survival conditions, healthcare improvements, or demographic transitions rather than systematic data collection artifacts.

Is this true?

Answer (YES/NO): NO